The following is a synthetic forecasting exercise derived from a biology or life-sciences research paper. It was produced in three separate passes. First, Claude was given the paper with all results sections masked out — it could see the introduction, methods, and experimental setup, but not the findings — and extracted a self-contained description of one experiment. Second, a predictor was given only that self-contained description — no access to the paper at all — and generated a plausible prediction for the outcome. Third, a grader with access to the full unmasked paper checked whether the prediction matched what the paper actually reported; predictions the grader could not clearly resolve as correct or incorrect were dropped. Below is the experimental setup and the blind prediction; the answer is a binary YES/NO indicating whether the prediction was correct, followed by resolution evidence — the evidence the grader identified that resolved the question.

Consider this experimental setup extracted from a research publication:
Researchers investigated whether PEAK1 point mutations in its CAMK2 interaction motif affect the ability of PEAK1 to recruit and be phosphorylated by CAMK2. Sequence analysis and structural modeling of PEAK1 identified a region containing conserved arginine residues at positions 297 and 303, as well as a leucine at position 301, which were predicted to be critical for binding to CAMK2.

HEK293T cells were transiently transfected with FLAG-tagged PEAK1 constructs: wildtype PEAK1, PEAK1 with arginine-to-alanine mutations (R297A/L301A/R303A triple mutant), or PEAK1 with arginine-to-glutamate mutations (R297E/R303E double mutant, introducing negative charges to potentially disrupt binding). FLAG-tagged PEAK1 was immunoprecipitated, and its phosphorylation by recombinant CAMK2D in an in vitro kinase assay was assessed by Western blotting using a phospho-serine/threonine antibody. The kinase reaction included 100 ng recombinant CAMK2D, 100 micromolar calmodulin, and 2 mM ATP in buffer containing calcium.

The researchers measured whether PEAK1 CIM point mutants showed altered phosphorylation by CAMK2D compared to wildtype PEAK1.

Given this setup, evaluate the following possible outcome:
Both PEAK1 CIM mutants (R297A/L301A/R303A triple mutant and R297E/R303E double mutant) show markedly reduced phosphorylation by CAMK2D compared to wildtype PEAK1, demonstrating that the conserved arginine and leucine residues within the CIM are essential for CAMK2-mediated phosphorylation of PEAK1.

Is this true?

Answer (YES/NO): YES